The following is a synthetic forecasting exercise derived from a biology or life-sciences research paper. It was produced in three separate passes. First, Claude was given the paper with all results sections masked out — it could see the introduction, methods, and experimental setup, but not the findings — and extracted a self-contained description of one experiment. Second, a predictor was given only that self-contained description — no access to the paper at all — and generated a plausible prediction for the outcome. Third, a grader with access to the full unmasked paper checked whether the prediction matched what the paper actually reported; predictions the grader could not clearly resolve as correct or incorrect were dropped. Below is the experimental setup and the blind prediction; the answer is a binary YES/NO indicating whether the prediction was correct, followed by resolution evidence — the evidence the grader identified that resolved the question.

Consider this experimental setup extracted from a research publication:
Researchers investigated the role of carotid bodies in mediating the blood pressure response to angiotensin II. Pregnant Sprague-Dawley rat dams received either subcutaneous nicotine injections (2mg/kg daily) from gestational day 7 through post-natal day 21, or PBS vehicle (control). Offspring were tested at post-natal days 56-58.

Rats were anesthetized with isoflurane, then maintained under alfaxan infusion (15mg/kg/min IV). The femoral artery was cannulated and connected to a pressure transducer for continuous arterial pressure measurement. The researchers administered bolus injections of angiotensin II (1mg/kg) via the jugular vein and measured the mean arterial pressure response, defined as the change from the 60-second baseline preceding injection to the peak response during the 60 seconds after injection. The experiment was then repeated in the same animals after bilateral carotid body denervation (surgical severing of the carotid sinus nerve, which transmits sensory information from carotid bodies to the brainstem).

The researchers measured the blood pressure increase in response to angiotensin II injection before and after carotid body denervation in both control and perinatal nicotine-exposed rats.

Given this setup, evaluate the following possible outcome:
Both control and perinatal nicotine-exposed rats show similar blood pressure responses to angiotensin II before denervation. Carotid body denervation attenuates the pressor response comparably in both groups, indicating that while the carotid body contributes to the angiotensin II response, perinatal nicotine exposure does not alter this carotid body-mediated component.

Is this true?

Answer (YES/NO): NO